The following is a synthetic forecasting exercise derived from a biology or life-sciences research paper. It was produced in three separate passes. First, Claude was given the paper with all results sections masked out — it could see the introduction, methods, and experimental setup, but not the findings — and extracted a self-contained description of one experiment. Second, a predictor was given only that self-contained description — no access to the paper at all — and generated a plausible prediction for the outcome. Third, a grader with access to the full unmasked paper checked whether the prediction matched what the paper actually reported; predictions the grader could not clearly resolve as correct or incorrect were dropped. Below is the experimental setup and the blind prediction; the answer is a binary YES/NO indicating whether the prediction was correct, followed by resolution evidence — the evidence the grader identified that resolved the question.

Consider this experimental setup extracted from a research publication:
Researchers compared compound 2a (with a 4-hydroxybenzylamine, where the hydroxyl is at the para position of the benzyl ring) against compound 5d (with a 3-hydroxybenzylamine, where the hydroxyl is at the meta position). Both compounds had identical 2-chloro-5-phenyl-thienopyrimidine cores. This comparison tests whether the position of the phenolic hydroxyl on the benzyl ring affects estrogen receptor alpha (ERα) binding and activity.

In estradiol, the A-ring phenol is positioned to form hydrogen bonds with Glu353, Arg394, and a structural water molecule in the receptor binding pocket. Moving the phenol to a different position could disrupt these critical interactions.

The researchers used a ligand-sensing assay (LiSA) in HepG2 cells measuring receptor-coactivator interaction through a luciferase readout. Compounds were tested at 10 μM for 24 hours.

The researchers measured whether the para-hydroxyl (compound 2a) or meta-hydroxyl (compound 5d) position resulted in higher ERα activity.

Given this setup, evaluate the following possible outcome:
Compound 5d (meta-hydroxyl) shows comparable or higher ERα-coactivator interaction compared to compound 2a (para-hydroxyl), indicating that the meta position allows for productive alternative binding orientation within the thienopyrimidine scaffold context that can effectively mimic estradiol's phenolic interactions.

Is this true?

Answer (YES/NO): NO